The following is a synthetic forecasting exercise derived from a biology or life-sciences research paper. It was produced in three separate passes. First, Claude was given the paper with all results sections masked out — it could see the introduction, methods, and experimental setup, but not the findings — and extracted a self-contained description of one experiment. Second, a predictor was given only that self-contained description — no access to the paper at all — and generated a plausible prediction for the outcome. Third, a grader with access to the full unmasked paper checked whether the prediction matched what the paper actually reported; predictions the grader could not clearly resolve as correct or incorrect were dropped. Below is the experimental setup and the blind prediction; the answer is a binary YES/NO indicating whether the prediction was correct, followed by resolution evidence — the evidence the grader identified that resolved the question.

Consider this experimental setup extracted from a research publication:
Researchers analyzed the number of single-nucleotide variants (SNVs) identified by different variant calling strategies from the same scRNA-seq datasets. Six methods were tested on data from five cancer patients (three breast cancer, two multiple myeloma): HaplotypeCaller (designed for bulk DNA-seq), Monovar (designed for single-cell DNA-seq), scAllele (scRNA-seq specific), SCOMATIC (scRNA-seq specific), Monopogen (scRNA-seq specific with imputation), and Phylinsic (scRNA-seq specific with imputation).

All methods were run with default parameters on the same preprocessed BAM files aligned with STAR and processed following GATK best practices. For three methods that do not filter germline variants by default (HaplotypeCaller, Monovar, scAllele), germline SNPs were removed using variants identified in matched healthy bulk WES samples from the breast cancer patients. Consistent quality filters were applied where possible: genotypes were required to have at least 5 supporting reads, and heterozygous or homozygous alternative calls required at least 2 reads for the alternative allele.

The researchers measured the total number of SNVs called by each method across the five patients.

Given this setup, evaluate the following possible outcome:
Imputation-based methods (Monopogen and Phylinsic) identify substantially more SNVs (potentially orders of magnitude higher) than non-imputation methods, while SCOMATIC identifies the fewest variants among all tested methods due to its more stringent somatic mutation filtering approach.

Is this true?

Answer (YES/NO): NO